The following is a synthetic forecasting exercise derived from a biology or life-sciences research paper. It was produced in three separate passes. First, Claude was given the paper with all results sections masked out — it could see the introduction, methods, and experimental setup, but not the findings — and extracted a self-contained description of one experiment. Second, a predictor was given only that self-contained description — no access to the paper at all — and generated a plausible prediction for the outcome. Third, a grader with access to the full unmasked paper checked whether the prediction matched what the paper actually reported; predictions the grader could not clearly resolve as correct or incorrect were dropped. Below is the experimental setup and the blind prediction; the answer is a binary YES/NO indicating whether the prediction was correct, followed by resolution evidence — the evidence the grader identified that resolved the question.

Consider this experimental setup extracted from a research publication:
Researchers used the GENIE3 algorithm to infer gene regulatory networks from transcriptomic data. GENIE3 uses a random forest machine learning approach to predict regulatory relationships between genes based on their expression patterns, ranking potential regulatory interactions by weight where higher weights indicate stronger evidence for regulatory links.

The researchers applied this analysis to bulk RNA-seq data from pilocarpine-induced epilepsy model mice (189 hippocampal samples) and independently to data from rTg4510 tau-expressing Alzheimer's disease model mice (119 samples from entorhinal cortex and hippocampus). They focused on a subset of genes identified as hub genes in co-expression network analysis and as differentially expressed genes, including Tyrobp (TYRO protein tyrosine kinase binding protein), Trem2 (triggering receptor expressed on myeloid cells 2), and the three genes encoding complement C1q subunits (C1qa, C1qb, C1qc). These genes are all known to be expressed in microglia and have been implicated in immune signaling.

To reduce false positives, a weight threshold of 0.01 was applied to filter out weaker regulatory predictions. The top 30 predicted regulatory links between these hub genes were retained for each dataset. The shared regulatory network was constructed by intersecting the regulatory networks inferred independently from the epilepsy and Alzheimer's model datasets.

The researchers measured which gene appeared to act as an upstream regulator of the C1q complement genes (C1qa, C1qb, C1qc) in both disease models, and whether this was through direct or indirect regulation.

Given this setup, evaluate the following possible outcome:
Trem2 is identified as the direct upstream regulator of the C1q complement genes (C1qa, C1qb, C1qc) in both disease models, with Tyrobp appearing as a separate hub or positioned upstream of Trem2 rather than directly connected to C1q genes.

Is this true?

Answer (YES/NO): YES